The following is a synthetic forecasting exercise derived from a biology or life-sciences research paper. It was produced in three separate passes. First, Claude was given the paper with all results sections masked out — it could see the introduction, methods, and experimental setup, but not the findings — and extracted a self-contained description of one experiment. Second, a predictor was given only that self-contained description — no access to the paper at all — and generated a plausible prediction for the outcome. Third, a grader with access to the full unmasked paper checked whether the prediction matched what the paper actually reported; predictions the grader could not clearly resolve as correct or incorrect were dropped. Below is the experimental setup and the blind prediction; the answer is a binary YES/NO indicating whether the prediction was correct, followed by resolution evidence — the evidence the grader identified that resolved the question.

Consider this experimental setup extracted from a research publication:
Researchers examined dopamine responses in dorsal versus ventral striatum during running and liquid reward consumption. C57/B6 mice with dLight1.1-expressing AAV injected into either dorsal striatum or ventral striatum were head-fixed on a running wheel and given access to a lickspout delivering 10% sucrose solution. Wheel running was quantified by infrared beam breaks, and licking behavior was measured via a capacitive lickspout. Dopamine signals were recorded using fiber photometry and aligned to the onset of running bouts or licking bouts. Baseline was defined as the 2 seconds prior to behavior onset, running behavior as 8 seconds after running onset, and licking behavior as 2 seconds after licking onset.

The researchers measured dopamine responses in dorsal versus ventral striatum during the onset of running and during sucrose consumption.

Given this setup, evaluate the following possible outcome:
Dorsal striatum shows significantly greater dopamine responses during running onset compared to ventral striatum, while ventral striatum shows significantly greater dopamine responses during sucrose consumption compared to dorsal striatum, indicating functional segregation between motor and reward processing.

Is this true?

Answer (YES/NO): NO